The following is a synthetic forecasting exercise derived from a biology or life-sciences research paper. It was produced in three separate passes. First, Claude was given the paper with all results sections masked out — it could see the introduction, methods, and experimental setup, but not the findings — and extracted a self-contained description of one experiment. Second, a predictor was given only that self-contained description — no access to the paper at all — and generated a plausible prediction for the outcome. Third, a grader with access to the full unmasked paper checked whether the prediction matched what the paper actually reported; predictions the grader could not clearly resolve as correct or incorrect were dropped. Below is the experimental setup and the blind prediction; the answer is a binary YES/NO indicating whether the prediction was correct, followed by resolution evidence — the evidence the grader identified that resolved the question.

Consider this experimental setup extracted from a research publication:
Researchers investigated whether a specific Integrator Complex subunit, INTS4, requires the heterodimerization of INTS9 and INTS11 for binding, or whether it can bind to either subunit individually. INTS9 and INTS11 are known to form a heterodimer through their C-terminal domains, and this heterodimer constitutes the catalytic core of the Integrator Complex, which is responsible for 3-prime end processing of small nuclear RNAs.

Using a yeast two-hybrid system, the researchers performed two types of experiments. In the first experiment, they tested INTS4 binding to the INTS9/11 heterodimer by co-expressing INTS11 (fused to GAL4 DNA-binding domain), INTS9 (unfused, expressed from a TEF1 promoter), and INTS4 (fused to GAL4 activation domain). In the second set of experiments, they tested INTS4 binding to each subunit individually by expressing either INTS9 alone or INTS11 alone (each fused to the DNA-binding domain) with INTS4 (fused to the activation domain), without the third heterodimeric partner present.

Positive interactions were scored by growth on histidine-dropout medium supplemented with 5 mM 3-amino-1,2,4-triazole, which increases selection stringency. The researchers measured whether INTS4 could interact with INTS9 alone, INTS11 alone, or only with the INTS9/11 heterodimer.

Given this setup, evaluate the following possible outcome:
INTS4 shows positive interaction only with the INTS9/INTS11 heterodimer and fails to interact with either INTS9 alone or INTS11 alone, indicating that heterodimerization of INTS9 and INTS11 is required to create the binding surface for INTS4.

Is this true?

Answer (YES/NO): YES